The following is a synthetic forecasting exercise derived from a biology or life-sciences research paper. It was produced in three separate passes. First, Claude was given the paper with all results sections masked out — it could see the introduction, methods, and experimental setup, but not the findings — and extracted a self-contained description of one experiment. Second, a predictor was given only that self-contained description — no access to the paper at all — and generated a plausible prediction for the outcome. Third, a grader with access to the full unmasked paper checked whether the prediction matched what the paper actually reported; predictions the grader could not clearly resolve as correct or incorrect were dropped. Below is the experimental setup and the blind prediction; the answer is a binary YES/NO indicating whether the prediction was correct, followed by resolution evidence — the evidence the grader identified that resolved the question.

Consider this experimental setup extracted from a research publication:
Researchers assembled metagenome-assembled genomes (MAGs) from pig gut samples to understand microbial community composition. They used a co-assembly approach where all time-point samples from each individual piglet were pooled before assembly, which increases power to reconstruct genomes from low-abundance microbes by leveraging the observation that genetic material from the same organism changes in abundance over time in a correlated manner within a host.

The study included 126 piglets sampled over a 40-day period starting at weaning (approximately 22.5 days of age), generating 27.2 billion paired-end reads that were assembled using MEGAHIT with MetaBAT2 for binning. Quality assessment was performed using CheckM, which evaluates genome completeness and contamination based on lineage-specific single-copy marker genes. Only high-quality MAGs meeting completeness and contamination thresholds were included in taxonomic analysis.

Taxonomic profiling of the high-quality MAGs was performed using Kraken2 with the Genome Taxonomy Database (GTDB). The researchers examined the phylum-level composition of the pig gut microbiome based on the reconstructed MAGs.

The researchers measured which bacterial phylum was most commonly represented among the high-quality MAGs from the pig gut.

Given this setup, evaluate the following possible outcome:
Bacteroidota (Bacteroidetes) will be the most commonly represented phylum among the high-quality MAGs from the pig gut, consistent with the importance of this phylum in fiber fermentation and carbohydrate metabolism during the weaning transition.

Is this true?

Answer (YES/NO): NO